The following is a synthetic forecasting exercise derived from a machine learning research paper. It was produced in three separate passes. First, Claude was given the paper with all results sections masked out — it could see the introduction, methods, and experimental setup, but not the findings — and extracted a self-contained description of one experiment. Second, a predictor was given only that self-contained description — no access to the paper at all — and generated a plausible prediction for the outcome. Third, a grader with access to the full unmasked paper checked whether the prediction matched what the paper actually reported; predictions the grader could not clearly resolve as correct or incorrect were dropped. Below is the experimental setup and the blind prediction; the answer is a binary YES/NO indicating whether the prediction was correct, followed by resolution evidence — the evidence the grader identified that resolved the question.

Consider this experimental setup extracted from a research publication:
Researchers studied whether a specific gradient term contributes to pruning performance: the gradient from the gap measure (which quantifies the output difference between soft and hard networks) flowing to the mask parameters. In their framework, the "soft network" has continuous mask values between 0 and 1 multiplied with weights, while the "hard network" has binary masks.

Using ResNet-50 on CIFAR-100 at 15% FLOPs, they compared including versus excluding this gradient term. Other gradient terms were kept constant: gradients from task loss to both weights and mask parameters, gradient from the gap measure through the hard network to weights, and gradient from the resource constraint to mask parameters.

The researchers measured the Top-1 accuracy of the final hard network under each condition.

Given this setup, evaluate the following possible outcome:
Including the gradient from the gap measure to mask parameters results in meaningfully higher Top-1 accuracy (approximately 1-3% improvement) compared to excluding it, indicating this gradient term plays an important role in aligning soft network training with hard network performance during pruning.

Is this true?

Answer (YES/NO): YES